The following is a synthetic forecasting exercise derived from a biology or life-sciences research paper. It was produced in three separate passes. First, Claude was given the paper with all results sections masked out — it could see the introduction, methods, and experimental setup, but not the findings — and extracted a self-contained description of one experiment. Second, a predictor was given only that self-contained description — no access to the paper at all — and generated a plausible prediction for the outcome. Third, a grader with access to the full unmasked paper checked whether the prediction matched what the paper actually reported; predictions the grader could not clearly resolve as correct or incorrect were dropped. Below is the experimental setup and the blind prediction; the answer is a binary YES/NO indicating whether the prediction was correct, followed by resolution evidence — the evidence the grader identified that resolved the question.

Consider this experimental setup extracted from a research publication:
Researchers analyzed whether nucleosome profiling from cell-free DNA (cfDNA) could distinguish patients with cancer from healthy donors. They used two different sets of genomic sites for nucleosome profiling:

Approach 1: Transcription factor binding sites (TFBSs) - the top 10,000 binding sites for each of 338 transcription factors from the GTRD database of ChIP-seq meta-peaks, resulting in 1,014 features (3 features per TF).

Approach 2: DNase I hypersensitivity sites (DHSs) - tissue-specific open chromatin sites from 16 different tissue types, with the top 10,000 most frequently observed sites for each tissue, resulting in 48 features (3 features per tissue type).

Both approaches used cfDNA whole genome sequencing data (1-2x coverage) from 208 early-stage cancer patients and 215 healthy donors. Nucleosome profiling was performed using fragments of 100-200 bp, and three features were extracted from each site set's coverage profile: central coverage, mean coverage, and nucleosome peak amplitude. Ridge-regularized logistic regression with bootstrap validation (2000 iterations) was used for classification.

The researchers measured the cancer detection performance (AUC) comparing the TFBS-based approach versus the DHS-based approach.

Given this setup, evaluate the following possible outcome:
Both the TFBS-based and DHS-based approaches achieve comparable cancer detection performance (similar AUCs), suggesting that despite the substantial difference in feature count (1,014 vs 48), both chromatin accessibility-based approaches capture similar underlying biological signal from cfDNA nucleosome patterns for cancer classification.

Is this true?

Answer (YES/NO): YES